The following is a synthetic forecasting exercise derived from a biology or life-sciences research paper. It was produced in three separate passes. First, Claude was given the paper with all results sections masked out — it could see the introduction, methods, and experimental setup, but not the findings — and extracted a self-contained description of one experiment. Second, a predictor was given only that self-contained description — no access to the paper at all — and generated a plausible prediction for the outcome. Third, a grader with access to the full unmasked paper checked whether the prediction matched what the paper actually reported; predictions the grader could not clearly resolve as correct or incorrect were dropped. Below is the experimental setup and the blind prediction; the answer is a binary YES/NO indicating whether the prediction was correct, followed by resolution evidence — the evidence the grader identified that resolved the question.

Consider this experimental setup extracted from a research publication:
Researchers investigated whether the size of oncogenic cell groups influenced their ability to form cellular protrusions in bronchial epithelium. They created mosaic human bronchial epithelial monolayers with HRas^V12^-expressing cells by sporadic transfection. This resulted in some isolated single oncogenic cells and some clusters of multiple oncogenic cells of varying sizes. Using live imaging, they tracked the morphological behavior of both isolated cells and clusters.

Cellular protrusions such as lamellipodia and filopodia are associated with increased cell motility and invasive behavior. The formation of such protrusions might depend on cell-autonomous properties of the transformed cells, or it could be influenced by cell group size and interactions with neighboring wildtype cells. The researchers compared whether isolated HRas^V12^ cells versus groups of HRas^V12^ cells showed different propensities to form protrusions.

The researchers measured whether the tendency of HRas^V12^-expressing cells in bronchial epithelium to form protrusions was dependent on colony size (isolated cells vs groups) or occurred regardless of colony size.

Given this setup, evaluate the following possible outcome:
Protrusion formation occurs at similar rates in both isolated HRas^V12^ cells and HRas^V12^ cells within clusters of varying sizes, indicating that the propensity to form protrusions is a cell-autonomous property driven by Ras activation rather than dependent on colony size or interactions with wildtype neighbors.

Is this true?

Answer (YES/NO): YES